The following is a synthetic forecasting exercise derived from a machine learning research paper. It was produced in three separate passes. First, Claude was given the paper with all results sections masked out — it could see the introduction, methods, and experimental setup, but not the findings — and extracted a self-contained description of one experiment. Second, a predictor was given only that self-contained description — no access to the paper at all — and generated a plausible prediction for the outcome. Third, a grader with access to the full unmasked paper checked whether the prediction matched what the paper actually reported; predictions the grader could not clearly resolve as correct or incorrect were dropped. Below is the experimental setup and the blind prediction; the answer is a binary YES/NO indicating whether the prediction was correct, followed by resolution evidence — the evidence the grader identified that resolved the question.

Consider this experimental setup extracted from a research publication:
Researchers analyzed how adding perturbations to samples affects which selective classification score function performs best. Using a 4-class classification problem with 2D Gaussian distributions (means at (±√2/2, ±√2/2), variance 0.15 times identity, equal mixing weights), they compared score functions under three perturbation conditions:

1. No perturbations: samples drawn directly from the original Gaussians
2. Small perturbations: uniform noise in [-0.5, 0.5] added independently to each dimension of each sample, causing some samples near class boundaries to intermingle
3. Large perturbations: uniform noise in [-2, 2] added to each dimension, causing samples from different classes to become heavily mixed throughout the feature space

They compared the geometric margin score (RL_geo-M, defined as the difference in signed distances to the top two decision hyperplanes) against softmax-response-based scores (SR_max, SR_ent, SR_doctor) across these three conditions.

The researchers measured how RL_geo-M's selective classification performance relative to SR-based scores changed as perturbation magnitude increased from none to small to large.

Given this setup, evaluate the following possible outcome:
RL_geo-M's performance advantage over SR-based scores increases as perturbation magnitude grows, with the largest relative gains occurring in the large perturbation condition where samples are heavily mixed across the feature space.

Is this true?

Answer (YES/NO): NO